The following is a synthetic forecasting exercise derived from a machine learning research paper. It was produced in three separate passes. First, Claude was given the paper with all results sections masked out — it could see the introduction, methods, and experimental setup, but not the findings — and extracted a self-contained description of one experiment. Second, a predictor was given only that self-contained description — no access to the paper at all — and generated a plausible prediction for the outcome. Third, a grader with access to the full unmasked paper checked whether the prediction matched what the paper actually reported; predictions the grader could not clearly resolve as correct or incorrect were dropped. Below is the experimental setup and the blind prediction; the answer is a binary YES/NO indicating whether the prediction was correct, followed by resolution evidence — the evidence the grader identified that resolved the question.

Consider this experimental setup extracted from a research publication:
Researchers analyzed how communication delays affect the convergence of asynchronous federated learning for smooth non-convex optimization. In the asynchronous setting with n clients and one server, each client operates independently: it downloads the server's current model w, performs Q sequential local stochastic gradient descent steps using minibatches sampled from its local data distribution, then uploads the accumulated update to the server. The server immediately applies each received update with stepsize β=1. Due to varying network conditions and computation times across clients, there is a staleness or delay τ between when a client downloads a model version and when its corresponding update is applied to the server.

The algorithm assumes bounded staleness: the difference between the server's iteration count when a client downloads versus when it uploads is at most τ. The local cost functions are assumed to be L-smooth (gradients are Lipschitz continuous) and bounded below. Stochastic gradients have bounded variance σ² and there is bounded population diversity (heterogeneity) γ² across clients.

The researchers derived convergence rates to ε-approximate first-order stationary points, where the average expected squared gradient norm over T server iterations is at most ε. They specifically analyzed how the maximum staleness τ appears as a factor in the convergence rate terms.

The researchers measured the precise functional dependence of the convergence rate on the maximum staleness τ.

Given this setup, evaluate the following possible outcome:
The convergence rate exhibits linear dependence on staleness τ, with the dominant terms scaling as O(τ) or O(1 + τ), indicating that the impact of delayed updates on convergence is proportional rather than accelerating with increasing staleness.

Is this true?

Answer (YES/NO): NO